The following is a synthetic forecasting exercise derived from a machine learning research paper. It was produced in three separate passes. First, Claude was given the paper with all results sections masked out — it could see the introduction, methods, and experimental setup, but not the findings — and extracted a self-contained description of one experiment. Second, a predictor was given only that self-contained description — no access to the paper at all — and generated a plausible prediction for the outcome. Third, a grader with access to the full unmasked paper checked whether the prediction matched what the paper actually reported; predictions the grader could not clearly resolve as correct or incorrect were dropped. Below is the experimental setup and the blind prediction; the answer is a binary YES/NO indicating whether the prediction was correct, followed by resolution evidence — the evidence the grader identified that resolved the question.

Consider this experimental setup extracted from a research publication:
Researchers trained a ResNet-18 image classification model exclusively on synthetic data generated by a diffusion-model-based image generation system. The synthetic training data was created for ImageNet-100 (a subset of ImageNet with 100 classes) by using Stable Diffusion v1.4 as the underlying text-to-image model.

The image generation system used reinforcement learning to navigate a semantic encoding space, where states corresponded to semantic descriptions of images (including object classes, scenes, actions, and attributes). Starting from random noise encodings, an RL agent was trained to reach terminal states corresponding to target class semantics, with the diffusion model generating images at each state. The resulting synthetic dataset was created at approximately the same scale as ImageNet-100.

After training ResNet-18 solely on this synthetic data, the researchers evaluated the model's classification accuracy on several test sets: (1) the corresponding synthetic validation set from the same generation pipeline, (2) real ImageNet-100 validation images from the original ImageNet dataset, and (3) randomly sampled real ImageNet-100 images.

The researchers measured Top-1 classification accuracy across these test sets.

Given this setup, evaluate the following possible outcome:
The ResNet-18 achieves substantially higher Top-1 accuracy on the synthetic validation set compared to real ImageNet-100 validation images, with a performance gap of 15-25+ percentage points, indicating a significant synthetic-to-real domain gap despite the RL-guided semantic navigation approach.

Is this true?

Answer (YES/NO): NO